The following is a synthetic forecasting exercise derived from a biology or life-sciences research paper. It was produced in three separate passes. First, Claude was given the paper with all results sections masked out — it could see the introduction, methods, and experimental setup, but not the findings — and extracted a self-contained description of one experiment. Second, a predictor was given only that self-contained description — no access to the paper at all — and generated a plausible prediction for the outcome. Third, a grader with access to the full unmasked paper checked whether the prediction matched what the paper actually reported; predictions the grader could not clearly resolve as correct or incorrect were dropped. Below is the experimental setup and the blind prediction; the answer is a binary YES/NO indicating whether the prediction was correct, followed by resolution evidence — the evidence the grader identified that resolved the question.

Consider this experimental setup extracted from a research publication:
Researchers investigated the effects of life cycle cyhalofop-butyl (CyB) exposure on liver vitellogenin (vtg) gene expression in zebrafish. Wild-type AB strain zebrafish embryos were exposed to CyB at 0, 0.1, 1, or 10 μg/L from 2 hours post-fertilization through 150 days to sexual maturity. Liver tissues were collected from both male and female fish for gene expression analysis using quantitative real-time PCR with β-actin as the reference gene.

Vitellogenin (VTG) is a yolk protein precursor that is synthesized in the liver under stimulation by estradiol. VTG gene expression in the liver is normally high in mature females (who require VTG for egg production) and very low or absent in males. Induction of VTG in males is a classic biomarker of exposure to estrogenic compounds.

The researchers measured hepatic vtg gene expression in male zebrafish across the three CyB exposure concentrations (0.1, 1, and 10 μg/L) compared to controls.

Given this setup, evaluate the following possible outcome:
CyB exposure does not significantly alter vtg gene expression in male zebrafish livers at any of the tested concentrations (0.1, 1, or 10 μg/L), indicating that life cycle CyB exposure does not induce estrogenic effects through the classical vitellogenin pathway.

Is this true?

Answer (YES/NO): NO